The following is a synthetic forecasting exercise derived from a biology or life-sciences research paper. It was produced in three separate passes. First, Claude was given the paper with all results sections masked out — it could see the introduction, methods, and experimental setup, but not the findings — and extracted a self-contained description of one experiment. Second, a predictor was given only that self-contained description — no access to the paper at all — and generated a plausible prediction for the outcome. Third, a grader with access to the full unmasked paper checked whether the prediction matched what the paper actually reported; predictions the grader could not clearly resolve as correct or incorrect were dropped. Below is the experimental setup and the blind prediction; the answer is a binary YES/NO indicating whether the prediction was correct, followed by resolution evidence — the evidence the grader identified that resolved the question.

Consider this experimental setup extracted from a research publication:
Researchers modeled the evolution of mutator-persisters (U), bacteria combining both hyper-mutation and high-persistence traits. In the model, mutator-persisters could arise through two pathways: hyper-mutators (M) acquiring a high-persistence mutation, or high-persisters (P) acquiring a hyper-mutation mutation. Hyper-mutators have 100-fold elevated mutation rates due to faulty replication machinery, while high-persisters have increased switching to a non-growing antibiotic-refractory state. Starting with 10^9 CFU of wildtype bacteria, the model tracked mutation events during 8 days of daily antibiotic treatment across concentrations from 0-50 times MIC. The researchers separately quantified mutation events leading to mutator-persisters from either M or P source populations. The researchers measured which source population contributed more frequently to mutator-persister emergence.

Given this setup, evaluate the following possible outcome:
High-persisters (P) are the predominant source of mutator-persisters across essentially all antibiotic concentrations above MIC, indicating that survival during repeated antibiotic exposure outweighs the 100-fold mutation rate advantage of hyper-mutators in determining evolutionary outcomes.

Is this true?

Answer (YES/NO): NO